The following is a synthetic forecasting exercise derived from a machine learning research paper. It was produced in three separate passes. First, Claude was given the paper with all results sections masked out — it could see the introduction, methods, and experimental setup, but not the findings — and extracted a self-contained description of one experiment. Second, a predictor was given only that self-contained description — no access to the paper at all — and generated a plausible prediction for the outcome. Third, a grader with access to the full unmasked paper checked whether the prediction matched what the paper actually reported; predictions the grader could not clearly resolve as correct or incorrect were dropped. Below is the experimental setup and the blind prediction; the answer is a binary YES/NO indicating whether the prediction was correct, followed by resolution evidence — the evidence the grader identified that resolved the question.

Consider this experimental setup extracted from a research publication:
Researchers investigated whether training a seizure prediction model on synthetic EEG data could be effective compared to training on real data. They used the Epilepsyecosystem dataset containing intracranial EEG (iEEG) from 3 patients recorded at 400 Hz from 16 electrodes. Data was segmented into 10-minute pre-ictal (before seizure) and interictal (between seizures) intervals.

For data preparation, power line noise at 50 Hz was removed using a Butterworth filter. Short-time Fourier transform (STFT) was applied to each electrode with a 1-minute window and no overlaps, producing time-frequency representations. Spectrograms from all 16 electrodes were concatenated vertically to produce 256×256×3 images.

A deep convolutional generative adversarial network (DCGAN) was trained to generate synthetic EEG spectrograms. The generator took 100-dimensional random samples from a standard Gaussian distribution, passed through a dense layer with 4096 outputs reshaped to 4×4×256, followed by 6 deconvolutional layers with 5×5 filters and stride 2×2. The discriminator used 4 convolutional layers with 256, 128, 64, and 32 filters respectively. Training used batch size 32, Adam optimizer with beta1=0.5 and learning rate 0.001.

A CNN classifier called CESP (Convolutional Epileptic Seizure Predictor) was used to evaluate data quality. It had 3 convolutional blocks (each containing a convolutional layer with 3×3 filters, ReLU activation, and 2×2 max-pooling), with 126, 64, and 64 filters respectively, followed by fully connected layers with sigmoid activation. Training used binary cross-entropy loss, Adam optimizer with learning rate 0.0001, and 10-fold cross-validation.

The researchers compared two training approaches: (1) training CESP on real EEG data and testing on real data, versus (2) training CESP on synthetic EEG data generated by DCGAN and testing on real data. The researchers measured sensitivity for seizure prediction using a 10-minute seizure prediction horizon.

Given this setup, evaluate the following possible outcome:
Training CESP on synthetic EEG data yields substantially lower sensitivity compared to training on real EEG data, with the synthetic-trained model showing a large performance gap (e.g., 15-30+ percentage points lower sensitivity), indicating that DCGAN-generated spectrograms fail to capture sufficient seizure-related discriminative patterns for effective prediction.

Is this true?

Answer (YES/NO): NO